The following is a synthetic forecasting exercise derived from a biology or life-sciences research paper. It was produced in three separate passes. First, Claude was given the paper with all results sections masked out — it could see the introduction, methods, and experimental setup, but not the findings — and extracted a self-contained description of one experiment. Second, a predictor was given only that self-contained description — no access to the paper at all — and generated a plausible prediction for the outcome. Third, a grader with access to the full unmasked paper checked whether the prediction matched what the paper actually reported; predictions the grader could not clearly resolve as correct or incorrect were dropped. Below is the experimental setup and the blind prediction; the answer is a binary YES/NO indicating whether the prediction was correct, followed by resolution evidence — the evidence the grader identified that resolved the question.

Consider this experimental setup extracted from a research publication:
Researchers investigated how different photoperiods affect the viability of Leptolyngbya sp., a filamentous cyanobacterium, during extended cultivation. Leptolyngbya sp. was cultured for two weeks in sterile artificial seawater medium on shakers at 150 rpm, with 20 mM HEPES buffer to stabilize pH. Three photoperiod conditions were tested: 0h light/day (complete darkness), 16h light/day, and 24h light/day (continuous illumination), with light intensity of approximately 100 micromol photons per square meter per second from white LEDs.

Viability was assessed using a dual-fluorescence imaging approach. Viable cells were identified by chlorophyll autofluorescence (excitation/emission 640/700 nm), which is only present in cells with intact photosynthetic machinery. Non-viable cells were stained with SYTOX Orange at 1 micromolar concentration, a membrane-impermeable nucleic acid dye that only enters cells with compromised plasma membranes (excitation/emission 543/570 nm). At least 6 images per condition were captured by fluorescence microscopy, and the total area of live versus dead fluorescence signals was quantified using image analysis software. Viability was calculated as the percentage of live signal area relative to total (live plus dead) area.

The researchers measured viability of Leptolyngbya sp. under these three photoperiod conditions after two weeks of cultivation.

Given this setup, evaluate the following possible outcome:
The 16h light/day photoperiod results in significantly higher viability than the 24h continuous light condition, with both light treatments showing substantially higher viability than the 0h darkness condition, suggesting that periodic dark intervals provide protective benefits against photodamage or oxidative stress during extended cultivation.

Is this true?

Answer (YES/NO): NO